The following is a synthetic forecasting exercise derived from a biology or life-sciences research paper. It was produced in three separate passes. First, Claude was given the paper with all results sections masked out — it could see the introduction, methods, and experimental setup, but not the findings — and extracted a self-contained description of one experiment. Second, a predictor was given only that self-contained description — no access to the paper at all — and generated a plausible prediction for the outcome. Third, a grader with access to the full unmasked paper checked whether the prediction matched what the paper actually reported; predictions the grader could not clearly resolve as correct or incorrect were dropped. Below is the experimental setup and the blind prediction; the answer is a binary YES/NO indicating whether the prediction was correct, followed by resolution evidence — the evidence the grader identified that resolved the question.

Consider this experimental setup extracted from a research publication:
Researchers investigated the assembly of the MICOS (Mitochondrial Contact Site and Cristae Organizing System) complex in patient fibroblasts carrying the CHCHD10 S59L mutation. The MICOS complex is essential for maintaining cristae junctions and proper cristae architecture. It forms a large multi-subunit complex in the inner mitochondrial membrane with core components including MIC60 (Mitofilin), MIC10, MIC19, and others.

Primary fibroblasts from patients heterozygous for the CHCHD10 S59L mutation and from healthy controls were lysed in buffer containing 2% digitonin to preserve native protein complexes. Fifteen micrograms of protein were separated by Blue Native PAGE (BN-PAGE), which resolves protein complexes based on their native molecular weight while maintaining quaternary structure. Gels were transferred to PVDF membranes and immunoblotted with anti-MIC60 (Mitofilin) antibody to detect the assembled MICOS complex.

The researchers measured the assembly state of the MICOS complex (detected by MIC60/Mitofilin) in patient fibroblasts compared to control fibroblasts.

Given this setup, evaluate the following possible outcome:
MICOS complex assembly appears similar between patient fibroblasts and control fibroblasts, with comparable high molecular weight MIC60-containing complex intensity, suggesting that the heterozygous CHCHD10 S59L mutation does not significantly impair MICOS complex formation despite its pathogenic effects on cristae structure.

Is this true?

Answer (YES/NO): NO